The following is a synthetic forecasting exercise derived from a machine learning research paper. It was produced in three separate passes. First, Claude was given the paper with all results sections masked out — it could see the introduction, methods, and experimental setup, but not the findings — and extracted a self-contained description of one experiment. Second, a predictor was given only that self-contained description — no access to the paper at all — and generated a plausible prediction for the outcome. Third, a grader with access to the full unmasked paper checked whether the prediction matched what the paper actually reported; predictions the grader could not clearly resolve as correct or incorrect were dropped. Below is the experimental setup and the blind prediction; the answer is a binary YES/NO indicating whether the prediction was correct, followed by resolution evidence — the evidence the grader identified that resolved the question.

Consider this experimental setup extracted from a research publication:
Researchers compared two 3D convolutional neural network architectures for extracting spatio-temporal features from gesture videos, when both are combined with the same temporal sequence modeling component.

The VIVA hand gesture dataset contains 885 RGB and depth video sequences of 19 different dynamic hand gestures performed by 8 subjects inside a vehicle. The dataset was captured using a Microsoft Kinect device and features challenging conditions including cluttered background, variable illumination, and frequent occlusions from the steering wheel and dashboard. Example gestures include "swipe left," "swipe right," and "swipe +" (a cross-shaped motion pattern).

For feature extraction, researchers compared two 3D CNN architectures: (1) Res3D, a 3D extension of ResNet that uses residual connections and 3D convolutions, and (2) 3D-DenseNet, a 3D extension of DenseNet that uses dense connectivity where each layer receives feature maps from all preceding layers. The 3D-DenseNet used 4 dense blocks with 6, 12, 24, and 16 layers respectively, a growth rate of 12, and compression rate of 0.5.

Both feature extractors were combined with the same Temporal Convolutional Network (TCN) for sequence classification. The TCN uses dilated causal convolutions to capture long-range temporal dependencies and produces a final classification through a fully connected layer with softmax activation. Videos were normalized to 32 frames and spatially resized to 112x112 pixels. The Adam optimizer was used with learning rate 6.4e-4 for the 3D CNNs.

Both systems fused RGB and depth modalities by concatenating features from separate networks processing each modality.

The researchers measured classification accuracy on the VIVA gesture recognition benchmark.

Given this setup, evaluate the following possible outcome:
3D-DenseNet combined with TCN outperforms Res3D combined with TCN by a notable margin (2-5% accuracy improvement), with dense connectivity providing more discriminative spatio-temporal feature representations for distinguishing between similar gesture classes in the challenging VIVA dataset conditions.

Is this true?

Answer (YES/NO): YES